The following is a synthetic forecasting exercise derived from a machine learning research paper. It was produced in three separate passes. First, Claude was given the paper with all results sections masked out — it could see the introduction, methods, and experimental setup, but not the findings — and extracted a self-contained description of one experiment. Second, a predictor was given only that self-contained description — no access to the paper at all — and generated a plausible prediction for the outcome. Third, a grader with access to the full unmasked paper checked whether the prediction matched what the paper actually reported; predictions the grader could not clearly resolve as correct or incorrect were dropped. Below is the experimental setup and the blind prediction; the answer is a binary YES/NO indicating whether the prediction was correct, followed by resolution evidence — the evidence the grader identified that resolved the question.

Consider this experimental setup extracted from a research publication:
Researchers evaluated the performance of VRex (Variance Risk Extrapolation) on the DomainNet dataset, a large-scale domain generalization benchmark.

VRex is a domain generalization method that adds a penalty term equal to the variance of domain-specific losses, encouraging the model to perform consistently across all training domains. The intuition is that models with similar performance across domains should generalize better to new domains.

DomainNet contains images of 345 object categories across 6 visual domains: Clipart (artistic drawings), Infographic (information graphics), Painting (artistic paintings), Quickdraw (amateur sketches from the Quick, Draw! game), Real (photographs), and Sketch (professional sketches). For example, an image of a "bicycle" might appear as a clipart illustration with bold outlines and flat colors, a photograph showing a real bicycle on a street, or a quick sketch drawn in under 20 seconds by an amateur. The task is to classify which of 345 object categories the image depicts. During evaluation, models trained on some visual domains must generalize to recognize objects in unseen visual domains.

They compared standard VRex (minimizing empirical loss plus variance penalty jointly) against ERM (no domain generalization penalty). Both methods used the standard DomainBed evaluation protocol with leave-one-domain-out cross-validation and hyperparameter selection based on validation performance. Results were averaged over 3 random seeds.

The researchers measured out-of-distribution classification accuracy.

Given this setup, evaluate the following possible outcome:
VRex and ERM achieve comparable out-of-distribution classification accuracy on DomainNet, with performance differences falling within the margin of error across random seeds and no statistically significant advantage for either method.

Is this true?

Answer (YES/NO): NO